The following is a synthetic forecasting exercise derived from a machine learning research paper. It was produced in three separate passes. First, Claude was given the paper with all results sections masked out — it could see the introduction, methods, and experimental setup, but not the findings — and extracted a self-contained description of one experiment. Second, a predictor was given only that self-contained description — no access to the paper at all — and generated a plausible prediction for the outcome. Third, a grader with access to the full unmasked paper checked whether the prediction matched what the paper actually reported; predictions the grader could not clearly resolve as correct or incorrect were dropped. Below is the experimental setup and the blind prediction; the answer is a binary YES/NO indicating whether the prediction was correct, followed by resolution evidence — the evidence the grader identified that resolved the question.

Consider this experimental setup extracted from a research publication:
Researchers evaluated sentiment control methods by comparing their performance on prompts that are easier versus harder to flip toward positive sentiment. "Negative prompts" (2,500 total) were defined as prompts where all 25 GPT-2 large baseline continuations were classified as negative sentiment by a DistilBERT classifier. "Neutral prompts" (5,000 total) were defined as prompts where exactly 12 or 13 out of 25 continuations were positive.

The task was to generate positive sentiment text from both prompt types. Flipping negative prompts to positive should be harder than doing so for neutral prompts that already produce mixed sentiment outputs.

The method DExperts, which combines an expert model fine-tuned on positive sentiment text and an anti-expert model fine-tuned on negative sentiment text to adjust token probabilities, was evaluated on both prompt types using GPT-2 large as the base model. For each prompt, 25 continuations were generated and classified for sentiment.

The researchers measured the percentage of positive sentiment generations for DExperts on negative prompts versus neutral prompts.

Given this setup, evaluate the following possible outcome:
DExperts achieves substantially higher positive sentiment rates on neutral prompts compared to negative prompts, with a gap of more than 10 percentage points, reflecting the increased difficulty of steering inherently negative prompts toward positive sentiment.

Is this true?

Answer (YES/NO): YES